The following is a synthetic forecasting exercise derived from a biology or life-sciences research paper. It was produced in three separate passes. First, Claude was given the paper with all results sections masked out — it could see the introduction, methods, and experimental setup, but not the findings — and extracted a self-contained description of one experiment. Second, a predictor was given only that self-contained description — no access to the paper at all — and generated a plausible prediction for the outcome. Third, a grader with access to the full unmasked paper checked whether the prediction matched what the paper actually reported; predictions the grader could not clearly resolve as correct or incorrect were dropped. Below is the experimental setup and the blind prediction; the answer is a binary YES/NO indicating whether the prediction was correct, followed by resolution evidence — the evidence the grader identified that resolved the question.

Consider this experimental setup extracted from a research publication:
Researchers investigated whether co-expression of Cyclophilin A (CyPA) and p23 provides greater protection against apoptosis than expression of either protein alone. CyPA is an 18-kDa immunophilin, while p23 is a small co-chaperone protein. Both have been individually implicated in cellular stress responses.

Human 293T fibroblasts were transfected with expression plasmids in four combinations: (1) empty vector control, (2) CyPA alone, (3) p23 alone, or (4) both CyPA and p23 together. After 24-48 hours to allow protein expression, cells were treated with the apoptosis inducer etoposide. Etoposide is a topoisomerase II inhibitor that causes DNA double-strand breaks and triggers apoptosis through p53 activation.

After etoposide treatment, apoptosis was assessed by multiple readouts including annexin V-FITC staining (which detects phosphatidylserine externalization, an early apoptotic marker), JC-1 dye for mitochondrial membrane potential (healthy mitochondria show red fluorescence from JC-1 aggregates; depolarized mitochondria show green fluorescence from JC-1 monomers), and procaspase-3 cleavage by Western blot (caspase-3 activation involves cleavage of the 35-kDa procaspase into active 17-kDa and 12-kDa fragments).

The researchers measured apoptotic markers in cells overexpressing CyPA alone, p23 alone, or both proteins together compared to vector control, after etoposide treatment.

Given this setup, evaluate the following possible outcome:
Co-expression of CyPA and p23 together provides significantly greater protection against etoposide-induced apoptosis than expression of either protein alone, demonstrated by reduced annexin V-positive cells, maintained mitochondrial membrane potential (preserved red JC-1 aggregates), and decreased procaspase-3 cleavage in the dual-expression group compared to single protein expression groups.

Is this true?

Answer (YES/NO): NO